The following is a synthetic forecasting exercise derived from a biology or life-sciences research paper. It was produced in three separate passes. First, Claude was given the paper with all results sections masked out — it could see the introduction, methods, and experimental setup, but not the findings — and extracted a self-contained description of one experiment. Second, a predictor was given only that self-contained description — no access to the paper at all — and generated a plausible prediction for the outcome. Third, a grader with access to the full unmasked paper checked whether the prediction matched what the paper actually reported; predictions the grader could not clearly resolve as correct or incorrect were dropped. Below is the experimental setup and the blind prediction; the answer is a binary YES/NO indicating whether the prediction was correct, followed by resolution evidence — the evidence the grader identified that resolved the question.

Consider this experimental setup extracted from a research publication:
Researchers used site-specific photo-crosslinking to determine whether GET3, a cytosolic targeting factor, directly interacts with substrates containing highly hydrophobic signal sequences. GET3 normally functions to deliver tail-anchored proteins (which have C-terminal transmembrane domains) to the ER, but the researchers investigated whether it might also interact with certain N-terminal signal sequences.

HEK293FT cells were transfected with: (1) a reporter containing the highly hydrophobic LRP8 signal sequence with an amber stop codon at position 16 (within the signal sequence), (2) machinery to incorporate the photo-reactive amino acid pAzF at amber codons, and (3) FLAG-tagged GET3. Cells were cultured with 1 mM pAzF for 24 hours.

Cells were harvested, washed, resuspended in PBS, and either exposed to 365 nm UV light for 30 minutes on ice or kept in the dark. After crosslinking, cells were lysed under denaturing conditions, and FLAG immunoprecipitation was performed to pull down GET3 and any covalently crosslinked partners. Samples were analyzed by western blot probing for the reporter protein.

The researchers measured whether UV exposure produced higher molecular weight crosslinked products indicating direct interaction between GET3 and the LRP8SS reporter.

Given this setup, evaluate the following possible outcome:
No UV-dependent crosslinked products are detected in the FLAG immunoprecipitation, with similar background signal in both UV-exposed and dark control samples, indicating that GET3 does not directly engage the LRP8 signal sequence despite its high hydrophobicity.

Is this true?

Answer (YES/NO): NO